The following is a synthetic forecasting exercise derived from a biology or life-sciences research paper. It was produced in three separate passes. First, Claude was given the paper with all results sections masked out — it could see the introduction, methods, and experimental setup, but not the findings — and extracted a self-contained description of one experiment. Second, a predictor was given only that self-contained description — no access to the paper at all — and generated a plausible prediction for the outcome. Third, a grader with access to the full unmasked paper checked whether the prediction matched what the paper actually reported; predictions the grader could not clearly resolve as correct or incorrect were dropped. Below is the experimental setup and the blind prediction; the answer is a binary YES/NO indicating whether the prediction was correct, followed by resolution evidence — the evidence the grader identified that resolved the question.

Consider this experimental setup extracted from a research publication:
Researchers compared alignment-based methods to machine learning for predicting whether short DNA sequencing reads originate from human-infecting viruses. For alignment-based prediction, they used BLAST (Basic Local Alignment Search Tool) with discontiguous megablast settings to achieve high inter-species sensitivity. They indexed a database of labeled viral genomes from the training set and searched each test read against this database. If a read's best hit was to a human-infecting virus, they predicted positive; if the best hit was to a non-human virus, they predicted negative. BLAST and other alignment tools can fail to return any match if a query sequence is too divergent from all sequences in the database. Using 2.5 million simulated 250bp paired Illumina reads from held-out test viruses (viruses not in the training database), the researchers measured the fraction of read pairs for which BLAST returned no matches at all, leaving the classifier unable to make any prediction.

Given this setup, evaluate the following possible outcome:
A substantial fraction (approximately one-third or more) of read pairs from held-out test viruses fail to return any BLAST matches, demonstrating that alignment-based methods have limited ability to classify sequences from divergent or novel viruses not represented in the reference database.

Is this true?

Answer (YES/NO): NO